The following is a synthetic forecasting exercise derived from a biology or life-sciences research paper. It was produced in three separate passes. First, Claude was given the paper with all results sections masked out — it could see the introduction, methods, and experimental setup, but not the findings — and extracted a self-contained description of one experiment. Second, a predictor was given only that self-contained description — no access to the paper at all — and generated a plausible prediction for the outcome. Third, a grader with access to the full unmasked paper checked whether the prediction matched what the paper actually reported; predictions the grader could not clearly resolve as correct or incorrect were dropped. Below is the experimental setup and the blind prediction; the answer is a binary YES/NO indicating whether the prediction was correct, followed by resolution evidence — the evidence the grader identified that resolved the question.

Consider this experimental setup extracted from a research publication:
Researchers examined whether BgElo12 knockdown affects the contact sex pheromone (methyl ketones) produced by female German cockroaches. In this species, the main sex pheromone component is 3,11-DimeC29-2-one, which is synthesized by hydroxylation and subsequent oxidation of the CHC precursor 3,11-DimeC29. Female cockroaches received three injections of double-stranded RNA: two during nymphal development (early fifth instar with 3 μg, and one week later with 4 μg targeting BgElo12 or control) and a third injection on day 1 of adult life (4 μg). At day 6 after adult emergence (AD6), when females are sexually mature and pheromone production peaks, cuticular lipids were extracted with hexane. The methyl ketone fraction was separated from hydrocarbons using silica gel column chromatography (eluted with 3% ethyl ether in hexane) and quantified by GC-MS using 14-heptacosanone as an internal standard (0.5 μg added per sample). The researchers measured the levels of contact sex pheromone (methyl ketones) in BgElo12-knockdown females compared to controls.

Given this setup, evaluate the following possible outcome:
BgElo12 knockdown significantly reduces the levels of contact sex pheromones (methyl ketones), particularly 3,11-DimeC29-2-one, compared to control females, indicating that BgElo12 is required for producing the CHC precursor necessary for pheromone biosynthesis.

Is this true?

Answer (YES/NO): YES